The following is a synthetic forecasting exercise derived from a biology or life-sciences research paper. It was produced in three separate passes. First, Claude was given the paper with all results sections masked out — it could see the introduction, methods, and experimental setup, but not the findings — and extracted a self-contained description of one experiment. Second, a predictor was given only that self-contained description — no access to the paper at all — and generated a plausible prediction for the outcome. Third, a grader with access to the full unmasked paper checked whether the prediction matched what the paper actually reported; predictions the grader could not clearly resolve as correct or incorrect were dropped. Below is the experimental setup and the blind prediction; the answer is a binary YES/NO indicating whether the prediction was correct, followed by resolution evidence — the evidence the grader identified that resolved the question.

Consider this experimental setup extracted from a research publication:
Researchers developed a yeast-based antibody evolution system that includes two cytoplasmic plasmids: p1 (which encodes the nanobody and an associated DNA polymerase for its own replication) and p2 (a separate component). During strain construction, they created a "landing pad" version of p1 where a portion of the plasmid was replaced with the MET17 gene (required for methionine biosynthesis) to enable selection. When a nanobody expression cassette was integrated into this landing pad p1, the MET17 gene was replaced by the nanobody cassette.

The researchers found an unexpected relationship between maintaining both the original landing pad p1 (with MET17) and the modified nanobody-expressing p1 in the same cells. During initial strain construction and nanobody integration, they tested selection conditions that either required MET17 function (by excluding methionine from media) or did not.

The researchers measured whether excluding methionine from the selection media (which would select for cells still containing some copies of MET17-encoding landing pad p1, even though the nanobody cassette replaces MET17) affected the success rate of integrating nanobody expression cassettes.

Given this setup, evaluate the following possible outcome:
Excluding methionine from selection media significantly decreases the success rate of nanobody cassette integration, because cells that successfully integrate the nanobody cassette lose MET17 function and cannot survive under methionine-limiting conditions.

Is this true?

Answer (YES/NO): NO